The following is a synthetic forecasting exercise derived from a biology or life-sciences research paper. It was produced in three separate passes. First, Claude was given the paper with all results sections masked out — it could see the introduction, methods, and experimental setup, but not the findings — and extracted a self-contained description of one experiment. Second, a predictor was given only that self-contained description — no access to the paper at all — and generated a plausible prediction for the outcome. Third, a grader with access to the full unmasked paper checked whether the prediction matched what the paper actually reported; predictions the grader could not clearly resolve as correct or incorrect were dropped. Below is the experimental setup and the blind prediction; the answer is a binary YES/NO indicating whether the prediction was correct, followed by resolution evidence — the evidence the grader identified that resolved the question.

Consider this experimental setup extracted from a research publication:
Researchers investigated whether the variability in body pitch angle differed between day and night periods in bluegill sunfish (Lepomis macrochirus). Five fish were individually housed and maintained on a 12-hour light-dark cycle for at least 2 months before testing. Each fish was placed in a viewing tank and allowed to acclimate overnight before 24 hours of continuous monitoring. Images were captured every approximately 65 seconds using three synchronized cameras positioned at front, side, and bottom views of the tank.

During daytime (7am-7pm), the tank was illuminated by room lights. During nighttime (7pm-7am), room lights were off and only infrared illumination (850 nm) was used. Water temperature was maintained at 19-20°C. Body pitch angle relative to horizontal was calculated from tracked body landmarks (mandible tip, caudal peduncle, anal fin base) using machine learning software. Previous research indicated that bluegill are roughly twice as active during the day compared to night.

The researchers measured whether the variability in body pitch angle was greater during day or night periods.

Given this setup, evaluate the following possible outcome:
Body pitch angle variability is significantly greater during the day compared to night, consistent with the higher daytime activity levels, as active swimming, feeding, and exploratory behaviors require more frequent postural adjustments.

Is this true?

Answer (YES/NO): YES